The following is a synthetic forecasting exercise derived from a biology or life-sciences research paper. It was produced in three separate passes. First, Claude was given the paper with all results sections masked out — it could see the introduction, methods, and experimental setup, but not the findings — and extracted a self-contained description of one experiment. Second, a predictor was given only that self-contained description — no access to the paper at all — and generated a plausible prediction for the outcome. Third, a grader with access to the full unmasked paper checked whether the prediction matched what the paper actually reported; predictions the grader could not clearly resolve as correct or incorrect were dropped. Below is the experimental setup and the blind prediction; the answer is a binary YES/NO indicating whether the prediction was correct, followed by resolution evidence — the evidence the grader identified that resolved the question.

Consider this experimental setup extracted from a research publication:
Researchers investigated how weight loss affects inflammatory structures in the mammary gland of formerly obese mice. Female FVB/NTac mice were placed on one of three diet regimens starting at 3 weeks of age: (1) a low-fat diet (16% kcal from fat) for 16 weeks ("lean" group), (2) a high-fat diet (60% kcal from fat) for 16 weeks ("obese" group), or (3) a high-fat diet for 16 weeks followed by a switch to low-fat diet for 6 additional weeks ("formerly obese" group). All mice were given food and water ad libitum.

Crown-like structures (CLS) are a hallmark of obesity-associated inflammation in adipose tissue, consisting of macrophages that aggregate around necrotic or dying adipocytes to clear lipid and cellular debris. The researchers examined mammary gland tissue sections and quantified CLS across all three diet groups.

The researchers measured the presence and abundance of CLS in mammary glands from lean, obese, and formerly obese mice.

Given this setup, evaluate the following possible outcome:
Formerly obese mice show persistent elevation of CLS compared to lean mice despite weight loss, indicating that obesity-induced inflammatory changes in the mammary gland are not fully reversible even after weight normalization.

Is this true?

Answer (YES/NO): NO